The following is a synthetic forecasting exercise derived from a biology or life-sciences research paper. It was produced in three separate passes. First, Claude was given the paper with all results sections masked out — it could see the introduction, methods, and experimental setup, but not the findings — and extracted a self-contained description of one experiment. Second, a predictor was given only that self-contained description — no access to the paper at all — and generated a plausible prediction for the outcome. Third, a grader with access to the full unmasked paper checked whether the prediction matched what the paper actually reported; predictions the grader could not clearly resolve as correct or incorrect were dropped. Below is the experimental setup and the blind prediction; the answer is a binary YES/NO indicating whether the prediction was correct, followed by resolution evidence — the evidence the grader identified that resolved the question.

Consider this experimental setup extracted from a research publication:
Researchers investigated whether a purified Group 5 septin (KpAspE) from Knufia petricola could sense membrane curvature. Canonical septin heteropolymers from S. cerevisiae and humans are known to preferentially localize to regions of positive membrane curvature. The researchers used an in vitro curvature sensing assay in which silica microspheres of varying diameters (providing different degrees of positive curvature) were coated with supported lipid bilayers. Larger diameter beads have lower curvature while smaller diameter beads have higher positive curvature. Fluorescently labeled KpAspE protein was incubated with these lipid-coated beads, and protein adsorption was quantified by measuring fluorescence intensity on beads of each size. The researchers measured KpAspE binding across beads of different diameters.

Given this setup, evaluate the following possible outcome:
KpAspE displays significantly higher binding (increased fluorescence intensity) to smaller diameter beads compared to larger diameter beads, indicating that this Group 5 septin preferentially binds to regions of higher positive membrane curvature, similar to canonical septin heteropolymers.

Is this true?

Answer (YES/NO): NO